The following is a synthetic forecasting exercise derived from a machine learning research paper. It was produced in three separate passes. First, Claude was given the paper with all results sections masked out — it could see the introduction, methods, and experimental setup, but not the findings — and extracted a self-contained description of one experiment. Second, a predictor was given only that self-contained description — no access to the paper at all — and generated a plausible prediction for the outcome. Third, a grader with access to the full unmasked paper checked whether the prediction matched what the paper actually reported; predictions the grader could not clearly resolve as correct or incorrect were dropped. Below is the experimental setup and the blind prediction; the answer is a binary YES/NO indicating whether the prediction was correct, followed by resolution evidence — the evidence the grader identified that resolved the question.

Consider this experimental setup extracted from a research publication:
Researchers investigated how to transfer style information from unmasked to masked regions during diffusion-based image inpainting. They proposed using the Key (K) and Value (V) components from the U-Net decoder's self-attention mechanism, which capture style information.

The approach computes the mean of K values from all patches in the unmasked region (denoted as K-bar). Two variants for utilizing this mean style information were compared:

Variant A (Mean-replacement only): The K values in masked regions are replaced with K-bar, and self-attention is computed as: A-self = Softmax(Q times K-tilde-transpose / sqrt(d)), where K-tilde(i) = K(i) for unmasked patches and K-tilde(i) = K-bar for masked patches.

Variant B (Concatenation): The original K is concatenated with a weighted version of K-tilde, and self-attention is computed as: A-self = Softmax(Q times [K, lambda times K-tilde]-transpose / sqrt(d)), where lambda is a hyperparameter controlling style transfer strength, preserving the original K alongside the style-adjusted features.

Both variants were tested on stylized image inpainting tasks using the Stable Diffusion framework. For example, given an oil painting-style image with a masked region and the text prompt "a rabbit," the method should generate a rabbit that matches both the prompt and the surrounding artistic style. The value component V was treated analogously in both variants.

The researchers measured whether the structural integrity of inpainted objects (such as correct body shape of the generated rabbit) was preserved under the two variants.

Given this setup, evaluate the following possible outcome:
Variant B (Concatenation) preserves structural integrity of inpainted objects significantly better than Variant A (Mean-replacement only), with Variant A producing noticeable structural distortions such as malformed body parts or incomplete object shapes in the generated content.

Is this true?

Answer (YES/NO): YES